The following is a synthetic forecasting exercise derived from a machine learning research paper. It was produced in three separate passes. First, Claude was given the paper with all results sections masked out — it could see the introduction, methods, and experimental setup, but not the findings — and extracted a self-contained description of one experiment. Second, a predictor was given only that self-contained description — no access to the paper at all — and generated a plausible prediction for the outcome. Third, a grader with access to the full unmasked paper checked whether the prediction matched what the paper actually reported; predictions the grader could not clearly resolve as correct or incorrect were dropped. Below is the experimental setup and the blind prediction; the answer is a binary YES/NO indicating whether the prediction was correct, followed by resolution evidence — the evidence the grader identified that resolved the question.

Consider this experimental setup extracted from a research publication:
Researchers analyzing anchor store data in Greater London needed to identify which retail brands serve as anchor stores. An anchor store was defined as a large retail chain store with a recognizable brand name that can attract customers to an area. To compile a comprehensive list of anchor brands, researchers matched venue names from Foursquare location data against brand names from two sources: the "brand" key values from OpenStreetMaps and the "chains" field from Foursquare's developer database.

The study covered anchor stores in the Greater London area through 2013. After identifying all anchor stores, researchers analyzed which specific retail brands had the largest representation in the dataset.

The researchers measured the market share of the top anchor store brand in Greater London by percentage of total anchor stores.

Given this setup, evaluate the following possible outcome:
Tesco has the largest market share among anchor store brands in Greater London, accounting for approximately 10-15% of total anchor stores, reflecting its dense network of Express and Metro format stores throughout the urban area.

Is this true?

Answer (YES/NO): YES